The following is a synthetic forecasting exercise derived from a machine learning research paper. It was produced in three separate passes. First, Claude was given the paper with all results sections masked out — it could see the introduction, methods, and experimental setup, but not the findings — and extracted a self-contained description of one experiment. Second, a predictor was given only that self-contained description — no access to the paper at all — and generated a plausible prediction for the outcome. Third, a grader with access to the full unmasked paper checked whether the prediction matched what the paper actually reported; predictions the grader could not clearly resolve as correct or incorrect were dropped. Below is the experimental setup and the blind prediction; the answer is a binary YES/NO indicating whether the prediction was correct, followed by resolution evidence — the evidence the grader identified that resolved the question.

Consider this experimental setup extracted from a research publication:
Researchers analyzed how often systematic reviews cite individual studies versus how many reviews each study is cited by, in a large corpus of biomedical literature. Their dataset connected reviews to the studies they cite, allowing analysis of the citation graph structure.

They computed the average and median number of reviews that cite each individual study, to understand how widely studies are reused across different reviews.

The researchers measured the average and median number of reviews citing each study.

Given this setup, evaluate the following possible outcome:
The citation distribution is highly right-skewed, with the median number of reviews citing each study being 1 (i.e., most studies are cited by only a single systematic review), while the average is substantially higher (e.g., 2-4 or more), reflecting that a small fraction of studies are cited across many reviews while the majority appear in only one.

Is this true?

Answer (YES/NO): NO